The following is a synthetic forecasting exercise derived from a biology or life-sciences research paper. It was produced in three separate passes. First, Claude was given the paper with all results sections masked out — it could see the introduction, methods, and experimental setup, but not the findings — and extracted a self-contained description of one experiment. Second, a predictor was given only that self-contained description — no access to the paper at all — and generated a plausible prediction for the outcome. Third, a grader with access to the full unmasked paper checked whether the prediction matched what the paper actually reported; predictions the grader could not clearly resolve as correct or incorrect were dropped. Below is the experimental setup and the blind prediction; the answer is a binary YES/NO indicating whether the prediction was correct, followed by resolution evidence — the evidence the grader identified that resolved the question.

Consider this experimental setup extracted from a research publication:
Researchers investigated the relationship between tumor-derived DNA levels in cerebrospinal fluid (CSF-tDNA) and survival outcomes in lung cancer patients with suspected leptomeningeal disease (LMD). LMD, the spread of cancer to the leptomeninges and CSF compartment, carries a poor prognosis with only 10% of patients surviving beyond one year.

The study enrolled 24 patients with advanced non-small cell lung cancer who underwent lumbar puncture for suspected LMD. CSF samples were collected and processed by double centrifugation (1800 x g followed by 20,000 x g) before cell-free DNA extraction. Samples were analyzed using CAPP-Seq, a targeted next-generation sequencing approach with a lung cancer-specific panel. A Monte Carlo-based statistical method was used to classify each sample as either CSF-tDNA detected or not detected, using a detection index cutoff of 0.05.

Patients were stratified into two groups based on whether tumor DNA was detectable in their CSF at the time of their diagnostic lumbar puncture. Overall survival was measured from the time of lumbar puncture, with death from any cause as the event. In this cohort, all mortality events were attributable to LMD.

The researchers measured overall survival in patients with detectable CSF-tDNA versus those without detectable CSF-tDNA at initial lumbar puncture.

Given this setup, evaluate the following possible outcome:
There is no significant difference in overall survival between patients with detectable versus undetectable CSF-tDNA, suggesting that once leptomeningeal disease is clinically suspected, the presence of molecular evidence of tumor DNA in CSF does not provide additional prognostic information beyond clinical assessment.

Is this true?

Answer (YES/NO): NO